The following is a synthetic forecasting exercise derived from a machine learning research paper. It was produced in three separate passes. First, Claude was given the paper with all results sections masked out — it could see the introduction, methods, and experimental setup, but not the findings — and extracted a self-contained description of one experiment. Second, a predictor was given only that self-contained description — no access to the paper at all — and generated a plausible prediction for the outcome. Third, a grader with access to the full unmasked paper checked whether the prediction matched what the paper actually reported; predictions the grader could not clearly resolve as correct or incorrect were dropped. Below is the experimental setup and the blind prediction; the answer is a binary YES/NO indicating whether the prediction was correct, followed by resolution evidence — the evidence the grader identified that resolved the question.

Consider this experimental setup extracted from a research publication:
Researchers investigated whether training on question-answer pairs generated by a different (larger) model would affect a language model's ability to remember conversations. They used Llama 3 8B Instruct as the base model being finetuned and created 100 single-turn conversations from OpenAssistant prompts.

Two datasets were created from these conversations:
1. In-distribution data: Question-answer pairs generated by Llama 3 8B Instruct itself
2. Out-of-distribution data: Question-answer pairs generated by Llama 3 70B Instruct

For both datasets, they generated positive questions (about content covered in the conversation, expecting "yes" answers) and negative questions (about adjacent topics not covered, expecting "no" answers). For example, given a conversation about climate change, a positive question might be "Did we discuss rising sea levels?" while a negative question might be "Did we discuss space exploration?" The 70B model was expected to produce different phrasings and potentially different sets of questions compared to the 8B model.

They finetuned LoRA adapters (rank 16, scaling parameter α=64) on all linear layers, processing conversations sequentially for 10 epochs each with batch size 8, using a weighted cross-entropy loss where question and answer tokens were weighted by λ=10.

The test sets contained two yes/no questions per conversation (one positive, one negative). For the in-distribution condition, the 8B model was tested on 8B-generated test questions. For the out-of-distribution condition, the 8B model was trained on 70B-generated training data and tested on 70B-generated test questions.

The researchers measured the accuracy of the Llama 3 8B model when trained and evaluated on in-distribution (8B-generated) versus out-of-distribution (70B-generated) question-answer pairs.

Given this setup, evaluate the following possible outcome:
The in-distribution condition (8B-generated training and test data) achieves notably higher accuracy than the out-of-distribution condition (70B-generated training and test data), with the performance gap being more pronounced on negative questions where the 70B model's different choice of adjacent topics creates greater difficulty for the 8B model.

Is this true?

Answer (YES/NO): NO